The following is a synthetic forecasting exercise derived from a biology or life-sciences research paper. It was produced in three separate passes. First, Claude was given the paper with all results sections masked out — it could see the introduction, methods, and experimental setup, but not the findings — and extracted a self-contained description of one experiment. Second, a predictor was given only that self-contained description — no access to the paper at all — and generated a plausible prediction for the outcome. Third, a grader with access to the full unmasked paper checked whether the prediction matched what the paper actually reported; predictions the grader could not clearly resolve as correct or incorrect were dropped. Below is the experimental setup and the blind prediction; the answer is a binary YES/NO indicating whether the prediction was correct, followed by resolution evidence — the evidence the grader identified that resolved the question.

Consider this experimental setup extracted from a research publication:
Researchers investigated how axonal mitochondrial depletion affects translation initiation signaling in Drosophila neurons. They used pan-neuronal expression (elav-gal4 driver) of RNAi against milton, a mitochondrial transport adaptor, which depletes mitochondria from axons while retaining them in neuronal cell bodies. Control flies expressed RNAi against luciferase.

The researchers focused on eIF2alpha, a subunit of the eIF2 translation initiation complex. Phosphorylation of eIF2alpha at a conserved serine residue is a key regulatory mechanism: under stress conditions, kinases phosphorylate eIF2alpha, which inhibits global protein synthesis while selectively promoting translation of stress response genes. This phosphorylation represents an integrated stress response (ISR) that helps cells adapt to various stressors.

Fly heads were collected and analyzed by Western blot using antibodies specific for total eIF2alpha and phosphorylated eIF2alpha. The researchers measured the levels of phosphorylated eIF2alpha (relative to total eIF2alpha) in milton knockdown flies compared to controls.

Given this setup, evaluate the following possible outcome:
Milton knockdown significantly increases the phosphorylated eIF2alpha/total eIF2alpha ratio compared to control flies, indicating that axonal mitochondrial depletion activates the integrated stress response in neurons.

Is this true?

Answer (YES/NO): NO